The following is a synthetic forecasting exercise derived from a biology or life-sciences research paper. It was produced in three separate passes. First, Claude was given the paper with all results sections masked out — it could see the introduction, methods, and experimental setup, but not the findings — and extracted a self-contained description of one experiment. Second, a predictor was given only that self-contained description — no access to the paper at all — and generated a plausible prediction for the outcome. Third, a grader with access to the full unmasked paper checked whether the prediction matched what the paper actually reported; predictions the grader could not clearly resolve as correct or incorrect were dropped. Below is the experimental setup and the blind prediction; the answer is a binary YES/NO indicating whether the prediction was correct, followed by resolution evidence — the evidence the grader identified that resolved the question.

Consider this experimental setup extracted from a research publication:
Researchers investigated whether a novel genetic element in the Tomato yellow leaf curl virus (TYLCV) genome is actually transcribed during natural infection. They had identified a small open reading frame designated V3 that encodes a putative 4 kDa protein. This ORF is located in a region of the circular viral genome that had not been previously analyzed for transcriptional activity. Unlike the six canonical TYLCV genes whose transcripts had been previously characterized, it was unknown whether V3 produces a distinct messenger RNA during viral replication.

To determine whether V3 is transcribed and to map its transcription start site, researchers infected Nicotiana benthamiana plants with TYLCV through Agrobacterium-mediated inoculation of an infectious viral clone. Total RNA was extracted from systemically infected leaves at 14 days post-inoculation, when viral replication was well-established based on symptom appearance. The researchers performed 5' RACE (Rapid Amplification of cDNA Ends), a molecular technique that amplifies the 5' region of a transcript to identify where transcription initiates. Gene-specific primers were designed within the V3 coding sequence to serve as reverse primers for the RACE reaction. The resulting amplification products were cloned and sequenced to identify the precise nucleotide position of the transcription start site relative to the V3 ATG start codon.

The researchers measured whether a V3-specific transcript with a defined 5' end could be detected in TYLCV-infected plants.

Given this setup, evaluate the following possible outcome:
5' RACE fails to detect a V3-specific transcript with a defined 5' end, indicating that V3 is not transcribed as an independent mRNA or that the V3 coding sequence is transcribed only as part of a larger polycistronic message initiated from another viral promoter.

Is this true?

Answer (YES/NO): NO